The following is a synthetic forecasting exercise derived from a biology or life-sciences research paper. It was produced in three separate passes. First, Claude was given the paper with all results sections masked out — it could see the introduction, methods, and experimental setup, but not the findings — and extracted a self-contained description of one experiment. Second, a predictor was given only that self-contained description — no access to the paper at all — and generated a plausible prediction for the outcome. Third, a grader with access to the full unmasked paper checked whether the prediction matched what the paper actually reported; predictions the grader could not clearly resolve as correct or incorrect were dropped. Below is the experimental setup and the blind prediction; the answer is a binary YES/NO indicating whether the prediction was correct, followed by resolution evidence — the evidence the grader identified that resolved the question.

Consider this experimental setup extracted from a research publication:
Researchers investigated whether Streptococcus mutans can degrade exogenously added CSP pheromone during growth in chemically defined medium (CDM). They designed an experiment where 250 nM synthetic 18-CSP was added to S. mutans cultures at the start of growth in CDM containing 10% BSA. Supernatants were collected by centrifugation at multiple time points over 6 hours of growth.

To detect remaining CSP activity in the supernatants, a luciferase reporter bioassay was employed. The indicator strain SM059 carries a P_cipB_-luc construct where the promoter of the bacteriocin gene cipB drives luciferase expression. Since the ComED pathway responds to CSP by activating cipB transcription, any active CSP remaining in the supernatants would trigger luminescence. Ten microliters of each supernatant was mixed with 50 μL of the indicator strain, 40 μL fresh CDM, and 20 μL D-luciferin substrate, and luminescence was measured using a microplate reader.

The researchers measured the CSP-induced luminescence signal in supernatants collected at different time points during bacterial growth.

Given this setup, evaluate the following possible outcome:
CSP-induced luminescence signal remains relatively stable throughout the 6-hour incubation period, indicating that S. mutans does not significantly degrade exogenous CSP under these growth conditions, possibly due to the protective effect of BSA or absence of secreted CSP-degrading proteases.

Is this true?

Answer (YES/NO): NO